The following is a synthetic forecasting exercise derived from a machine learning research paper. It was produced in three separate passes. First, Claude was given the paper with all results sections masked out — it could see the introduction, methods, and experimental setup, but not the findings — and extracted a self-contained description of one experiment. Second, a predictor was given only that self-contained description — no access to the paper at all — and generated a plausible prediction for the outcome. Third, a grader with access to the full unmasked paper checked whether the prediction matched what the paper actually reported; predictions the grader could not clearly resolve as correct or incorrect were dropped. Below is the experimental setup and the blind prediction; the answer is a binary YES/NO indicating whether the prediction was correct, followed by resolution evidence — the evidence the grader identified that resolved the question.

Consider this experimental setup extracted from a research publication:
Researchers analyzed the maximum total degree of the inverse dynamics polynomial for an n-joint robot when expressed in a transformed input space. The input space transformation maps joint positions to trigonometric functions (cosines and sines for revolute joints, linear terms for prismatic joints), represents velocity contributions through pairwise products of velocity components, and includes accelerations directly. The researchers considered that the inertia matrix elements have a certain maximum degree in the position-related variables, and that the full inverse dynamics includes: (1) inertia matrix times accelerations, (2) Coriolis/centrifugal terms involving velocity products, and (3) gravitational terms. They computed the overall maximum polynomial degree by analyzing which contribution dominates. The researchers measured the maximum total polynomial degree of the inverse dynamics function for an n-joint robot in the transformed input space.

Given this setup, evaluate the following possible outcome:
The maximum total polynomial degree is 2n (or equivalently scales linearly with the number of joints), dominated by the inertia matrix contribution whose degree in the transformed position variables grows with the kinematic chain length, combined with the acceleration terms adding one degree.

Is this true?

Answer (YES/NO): NO